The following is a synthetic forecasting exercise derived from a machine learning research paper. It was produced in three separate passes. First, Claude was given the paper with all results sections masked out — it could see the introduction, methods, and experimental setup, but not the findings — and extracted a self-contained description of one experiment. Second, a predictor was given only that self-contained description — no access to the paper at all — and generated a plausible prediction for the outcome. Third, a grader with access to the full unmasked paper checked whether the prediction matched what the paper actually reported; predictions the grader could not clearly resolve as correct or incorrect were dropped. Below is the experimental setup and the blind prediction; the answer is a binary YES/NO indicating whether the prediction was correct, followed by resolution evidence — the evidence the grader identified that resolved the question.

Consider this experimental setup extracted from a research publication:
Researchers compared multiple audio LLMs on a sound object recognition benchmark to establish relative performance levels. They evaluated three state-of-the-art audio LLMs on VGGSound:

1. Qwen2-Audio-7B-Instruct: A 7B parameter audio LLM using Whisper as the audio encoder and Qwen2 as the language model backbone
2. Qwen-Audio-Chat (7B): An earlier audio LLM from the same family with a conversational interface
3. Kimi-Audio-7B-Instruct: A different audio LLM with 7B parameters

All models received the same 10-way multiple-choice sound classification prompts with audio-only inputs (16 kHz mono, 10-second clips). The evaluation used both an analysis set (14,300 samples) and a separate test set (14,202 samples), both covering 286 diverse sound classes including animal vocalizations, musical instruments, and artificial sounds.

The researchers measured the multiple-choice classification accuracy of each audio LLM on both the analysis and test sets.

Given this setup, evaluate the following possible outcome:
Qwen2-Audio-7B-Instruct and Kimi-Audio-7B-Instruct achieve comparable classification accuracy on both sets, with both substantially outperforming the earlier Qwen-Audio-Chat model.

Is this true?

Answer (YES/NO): YES